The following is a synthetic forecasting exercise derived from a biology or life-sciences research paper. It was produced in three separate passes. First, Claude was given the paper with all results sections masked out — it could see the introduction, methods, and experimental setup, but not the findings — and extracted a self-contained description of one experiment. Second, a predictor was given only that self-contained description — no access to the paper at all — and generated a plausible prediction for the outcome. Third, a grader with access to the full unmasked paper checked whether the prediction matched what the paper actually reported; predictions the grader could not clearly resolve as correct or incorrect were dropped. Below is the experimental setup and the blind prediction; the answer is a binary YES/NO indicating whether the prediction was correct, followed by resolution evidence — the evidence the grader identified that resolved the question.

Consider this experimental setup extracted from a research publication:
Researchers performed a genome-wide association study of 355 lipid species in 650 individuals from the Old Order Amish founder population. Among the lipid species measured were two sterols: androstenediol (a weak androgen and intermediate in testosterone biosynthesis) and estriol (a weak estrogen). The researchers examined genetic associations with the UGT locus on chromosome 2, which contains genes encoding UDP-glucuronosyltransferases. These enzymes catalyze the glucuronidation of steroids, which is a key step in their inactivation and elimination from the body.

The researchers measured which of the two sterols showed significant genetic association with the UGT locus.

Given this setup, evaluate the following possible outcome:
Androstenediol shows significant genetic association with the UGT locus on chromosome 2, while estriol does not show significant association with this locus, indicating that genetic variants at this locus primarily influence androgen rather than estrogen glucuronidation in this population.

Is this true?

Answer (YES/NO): YES